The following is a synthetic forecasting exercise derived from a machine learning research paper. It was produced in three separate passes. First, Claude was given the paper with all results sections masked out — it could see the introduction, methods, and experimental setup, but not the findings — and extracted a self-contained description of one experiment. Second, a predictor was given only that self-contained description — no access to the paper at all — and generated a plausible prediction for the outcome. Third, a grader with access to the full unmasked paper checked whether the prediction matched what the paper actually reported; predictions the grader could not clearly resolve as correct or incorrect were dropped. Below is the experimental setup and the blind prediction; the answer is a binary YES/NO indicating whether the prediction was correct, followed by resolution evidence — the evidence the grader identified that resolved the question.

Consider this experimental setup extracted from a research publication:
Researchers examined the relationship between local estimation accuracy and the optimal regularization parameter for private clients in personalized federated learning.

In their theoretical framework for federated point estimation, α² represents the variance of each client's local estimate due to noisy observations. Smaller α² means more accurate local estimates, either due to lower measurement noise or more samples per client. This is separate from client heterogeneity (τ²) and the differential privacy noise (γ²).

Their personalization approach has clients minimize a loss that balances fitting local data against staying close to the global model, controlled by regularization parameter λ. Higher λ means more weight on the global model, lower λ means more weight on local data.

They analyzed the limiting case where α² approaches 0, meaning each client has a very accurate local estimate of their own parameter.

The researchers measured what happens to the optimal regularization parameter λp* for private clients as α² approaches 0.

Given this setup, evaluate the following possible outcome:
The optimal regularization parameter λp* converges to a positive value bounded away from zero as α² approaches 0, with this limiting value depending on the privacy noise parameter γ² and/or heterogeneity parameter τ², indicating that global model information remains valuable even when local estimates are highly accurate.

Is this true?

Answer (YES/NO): NO